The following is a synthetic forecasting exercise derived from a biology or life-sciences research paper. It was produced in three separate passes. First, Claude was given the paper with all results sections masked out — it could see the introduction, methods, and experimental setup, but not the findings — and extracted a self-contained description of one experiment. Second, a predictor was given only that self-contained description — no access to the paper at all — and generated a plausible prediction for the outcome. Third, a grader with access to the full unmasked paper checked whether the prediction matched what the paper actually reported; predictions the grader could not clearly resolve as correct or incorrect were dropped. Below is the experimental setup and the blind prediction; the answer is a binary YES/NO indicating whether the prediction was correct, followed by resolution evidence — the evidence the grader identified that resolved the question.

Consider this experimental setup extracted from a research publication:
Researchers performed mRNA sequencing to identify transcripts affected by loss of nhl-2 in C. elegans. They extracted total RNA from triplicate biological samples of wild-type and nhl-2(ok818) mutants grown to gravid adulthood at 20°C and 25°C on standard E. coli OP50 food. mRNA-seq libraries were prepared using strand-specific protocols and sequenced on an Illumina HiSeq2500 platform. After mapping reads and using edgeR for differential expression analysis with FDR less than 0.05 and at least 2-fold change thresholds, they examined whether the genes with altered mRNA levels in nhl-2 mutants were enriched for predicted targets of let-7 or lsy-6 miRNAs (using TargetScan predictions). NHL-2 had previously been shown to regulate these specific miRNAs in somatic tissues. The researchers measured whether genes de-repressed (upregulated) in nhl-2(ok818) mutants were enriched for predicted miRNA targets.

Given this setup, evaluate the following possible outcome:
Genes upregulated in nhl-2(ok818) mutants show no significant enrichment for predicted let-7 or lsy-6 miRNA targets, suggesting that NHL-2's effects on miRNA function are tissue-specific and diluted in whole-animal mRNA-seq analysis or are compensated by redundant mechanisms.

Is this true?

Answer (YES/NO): YES